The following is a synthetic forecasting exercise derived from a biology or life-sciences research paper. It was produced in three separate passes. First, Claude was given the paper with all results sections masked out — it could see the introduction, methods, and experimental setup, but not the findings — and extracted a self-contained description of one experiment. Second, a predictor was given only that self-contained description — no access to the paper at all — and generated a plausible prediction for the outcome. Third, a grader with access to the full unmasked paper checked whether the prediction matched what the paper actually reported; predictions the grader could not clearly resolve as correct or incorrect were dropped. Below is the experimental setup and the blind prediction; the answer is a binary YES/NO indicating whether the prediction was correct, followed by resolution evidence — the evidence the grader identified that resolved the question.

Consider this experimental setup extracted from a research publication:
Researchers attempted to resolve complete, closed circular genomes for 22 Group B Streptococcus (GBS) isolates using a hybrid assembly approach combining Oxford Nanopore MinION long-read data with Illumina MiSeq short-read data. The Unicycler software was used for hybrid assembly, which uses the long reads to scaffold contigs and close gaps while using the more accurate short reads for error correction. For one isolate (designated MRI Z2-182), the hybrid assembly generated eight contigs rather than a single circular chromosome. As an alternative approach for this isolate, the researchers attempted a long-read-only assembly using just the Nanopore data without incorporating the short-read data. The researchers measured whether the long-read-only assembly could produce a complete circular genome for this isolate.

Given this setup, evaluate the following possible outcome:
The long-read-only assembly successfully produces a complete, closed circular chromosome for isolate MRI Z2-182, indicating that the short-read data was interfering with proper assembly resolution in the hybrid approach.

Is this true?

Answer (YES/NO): YES